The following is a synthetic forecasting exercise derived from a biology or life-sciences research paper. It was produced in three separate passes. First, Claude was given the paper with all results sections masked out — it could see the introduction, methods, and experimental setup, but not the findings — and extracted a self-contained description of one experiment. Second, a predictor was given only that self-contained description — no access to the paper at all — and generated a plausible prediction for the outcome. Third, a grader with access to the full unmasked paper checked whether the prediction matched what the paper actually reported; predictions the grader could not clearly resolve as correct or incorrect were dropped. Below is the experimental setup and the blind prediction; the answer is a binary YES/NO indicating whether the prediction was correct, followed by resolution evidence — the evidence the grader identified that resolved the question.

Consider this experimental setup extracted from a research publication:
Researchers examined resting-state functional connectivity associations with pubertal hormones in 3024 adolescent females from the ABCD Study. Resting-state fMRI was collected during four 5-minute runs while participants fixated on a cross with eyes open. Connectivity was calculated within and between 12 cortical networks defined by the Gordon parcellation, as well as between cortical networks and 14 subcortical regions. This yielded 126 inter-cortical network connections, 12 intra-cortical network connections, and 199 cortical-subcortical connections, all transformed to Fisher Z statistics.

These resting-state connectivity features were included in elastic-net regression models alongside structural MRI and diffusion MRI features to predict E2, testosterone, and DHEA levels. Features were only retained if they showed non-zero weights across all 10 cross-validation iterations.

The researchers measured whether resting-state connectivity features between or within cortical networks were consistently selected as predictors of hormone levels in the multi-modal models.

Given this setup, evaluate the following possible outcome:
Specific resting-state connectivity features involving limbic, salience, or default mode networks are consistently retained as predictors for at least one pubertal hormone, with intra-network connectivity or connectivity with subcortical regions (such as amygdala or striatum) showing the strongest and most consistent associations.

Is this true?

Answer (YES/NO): NO